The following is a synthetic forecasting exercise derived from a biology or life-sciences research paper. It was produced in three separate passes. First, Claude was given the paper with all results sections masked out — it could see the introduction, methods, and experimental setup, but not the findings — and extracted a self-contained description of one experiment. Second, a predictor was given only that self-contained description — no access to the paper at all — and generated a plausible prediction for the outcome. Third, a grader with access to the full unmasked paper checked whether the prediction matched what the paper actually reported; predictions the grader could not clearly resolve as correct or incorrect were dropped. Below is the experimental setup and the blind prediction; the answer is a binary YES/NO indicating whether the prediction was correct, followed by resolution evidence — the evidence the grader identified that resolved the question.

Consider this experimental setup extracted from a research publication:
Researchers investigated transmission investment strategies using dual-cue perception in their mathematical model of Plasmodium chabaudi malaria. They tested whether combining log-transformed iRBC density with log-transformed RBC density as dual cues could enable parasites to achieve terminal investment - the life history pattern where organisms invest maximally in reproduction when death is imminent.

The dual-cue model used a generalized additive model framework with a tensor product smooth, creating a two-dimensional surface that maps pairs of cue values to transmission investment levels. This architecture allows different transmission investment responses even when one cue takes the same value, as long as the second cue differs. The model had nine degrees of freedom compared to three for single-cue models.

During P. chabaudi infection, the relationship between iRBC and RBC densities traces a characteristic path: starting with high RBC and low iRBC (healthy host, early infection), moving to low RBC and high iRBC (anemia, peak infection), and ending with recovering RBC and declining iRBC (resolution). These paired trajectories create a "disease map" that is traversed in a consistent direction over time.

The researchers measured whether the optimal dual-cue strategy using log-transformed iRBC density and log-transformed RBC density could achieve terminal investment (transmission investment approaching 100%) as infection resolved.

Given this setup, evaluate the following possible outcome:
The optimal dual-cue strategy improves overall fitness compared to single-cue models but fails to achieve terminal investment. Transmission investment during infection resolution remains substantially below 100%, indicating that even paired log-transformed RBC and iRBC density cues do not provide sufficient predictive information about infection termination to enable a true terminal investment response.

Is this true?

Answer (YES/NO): NO